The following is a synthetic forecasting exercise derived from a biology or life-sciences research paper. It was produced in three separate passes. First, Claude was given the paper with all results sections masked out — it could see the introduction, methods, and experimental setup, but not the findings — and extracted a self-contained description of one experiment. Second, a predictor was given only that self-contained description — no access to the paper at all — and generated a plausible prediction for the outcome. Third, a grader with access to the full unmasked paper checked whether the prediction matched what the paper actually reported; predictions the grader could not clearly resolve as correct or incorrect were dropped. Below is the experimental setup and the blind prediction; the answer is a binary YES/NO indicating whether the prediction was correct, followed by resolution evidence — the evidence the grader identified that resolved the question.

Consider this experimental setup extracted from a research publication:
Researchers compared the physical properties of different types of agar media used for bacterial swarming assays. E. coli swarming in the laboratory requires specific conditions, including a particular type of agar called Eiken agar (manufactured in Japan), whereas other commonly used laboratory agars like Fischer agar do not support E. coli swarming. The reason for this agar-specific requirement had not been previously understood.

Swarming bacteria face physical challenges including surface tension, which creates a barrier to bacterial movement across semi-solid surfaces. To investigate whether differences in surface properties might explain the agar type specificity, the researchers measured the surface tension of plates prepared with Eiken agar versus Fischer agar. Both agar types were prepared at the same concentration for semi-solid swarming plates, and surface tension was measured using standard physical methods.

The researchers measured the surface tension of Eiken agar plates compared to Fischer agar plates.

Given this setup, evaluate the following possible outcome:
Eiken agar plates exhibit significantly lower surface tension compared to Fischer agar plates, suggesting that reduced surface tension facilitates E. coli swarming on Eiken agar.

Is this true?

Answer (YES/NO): YES